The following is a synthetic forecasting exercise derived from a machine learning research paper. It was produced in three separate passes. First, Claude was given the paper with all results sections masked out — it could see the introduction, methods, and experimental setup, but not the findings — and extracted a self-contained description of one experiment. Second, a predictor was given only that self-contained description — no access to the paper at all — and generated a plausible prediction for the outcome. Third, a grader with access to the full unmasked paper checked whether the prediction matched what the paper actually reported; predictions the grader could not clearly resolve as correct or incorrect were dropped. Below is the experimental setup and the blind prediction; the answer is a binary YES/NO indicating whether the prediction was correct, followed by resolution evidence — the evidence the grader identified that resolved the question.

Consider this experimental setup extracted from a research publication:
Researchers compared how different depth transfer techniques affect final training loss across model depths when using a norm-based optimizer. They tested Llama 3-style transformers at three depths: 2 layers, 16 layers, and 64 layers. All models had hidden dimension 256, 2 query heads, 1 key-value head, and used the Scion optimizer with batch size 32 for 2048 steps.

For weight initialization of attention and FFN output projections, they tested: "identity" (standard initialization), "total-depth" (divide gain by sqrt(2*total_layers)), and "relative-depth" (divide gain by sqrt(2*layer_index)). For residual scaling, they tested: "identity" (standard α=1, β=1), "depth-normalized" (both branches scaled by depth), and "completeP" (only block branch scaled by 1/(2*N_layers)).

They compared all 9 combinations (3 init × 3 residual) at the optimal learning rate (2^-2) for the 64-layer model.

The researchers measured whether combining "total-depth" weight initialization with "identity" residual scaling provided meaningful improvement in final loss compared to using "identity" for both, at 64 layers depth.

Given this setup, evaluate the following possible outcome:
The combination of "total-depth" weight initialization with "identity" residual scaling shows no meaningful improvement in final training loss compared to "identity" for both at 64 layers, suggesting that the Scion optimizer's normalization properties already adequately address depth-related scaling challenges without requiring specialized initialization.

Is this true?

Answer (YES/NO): YES